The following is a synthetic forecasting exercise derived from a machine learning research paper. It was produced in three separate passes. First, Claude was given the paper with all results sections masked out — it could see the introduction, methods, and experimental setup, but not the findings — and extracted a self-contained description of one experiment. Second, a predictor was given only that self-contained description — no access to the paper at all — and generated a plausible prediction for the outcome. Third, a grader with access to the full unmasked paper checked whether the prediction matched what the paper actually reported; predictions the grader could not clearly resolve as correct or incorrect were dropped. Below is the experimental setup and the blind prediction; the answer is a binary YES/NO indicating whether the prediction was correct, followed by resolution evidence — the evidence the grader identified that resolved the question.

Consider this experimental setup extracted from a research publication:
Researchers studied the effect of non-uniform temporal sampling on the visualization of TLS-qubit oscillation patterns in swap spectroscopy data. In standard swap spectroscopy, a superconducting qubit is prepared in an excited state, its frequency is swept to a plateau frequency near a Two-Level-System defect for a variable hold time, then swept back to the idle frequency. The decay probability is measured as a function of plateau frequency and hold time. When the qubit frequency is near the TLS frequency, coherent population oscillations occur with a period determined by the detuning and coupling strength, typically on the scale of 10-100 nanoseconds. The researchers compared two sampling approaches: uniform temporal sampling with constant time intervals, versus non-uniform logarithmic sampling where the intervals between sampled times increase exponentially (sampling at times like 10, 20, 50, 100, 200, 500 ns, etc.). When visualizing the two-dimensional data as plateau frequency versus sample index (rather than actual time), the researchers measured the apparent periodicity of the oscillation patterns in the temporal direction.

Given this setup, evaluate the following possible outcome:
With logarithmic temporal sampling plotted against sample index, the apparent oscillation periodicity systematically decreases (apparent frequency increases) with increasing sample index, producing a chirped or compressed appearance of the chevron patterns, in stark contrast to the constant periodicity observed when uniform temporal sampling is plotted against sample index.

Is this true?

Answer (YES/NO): NO